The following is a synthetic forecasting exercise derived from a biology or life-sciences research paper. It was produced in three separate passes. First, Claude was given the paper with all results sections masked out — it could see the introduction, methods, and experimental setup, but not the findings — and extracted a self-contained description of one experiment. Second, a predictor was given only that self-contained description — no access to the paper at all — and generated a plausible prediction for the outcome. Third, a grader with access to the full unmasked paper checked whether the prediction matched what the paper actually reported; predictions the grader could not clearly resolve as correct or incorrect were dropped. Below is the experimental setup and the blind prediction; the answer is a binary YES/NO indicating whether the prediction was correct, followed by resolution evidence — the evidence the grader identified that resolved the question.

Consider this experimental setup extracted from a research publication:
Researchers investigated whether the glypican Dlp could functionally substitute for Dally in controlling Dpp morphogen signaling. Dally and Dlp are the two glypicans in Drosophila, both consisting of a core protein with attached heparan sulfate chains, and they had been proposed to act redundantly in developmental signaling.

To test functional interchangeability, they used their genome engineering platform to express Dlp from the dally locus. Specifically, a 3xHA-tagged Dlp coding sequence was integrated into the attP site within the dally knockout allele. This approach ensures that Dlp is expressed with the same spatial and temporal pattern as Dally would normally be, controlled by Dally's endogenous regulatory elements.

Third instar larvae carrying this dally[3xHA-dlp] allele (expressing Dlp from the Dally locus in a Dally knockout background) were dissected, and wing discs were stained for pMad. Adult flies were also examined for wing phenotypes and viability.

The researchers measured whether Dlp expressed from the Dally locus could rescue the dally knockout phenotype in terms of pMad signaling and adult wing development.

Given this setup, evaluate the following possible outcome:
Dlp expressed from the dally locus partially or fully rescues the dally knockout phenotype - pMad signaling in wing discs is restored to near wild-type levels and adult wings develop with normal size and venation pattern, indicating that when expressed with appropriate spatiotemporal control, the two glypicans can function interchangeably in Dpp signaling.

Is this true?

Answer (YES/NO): NO